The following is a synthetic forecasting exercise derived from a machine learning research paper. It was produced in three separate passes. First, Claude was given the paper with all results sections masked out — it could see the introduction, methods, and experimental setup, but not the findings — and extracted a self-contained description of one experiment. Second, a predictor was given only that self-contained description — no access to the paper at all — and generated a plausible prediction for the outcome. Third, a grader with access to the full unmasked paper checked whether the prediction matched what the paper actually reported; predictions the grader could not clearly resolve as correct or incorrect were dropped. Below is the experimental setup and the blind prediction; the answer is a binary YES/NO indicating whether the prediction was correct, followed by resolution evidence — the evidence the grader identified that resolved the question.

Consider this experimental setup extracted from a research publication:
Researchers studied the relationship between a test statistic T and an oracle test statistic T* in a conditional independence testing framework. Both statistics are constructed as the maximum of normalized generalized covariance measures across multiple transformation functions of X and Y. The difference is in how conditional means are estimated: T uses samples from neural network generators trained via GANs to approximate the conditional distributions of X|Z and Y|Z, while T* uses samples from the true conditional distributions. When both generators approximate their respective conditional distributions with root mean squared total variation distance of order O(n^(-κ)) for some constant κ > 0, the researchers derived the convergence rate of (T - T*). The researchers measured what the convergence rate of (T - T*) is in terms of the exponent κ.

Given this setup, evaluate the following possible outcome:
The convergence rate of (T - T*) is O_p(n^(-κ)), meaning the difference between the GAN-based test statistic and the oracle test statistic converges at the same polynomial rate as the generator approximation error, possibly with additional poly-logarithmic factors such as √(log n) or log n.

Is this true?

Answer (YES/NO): NO